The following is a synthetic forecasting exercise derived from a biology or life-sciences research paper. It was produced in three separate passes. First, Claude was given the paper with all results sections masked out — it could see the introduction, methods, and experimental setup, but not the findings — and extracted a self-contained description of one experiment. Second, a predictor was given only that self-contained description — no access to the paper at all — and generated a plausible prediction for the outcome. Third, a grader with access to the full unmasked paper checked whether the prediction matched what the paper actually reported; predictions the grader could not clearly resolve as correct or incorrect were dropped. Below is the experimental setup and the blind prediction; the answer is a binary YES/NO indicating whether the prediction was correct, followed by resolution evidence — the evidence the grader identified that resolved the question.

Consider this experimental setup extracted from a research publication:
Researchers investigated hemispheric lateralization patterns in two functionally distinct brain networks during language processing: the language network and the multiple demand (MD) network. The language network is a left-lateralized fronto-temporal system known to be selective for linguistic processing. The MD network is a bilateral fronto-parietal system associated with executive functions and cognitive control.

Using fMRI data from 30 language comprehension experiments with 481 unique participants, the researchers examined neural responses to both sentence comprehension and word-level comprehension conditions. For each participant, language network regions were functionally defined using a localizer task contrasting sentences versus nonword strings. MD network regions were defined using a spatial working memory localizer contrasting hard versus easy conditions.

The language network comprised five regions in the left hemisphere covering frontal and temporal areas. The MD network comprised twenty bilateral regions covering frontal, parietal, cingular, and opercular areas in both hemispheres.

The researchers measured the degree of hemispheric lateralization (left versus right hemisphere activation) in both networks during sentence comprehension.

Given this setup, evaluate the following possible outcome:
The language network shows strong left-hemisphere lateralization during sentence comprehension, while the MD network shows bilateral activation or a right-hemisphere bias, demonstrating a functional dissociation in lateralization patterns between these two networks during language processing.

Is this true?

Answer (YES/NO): NO